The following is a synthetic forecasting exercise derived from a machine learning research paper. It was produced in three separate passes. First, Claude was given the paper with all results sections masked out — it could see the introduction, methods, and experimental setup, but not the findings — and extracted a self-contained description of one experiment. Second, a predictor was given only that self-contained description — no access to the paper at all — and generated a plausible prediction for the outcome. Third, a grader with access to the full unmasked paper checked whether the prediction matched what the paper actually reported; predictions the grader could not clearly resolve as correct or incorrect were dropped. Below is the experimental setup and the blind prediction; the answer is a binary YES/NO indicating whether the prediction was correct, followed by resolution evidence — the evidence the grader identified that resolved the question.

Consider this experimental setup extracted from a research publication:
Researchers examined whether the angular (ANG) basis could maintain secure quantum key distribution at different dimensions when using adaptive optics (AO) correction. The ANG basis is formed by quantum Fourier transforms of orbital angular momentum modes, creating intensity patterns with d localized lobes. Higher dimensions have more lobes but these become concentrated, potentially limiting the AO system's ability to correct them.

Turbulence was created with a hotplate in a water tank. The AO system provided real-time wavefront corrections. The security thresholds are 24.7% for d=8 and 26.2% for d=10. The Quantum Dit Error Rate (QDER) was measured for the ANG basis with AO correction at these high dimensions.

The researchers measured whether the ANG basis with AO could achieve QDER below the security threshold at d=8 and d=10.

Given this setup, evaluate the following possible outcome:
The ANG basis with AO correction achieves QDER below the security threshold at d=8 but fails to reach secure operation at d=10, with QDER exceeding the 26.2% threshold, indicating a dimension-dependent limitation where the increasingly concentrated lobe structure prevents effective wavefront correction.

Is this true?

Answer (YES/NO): YES